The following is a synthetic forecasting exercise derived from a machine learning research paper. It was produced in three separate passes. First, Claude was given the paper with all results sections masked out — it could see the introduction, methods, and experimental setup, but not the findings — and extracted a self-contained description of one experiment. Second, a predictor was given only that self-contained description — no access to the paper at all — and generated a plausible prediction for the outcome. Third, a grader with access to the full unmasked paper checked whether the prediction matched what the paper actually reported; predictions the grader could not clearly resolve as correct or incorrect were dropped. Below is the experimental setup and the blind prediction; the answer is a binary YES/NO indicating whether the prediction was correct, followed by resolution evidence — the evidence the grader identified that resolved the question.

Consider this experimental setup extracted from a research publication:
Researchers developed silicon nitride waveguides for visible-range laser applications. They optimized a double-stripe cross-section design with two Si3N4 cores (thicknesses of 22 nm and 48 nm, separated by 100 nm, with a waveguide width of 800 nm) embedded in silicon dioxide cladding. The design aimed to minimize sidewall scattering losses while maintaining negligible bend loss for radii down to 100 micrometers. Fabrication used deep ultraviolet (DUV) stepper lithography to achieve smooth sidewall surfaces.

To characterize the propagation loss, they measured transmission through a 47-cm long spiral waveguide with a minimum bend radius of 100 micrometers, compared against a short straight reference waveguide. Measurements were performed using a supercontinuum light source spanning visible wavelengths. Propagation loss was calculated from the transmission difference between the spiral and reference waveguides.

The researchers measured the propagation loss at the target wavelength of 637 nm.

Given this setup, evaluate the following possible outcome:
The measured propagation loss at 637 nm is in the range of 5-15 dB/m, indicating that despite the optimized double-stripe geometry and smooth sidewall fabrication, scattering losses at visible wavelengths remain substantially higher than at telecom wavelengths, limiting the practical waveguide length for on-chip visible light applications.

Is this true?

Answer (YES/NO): NO